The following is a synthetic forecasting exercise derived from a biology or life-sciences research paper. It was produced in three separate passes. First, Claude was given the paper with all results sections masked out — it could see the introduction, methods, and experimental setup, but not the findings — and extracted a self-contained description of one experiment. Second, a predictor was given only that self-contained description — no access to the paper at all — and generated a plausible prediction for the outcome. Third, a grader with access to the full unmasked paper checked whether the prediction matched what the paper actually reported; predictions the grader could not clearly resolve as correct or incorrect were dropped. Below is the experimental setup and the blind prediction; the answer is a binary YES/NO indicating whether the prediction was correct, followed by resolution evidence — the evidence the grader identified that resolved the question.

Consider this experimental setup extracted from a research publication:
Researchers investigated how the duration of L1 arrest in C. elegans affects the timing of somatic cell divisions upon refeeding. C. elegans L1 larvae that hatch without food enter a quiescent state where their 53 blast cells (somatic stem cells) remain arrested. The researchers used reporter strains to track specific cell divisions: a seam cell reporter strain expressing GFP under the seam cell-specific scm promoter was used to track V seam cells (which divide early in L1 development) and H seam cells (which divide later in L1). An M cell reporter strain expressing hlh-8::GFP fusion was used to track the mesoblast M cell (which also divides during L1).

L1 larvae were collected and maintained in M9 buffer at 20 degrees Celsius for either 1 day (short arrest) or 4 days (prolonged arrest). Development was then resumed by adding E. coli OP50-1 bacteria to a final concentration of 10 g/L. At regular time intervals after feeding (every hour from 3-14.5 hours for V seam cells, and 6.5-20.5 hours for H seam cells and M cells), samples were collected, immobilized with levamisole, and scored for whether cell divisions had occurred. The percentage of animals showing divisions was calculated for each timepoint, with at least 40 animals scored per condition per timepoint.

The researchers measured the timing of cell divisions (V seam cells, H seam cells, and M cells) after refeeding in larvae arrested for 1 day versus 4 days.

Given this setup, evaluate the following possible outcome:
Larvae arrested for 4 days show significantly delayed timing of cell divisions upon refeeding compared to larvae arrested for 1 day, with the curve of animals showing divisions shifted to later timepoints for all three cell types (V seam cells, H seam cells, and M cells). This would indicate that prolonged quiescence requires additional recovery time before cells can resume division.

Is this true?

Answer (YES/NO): YES